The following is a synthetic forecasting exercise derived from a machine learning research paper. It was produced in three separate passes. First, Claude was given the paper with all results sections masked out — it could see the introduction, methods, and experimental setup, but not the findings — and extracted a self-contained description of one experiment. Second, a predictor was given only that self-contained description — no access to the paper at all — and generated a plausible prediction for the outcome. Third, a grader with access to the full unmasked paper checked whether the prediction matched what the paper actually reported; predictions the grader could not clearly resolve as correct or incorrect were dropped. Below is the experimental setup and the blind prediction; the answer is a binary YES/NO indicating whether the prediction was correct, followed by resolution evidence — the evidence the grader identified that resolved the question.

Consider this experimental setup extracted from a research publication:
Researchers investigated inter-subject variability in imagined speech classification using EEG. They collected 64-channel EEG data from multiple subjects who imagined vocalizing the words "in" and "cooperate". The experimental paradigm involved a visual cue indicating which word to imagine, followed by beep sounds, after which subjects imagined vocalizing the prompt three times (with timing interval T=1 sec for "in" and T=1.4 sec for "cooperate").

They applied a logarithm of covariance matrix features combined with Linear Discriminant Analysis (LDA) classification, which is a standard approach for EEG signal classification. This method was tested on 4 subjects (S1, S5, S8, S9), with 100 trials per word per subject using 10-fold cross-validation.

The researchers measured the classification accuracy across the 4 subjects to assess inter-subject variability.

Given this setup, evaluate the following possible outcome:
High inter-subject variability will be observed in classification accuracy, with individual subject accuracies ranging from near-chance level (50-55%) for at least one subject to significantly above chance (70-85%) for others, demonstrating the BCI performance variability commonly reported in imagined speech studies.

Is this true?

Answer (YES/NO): NO